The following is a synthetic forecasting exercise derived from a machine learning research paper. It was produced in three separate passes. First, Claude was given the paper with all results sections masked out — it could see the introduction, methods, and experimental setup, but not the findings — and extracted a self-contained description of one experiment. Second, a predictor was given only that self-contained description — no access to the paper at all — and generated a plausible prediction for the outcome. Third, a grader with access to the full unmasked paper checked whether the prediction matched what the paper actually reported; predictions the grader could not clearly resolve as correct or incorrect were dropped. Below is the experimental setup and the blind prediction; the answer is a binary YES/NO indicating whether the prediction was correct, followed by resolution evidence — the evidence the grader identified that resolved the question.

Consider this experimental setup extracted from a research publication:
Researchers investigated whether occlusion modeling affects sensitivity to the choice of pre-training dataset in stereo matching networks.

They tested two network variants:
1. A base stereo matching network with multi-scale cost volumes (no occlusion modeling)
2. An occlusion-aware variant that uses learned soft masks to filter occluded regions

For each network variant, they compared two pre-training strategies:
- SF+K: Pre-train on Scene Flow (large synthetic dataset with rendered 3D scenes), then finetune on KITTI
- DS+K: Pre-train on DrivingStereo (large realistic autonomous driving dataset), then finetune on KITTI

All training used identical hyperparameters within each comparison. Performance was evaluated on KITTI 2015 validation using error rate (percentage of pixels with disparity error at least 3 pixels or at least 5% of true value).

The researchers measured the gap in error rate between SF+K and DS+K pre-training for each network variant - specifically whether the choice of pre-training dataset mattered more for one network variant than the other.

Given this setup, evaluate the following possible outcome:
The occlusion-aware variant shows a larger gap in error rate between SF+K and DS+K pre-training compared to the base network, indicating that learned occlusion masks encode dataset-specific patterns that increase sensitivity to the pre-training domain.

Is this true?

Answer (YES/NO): NO